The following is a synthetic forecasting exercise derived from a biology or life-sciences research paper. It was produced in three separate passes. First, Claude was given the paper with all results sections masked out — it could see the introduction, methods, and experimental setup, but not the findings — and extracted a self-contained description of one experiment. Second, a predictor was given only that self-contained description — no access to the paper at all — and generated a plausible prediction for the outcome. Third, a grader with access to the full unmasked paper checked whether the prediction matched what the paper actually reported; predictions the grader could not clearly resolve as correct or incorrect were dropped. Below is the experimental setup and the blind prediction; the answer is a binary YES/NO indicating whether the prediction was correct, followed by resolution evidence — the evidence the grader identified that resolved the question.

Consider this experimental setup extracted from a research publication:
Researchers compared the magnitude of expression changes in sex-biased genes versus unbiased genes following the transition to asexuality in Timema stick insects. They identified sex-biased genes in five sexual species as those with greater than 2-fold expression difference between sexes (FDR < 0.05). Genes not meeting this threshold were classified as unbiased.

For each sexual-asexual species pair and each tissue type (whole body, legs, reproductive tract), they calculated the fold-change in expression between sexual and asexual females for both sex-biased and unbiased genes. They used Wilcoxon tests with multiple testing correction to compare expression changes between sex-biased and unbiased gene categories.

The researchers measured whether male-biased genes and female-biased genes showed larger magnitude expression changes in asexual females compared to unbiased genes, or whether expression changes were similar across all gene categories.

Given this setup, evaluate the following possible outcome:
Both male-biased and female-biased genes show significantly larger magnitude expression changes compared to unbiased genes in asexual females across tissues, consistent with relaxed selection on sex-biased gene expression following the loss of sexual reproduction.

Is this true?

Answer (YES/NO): NO